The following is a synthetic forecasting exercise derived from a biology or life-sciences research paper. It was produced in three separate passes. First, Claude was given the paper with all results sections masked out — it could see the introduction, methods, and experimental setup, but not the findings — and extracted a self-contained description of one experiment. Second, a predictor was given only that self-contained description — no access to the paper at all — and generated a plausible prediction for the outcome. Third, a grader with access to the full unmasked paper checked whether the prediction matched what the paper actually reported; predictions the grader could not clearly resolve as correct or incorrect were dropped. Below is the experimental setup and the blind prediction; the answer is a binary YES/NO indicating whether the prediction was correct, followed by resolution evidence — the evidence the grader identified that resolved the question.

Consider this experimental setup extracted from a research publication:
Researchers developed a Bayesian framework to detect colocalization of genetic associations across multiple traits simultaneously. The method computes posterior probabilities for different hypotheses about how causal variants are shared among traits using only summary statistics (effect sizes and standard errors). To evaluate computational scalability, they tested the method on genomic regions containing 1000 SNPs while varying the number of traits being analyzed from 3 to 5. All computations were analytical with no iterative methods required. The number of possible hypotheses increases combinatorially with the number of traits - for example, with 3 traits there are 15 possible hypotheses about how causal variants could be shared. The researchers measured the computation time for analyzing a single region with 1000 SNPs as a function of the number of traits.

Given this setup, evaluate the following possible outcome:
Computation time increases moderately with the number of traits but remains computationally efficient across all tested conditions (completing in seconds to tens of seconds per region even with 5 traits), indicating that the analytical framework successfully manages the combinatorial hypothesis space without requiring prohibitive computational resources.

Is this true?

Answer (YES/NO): NO